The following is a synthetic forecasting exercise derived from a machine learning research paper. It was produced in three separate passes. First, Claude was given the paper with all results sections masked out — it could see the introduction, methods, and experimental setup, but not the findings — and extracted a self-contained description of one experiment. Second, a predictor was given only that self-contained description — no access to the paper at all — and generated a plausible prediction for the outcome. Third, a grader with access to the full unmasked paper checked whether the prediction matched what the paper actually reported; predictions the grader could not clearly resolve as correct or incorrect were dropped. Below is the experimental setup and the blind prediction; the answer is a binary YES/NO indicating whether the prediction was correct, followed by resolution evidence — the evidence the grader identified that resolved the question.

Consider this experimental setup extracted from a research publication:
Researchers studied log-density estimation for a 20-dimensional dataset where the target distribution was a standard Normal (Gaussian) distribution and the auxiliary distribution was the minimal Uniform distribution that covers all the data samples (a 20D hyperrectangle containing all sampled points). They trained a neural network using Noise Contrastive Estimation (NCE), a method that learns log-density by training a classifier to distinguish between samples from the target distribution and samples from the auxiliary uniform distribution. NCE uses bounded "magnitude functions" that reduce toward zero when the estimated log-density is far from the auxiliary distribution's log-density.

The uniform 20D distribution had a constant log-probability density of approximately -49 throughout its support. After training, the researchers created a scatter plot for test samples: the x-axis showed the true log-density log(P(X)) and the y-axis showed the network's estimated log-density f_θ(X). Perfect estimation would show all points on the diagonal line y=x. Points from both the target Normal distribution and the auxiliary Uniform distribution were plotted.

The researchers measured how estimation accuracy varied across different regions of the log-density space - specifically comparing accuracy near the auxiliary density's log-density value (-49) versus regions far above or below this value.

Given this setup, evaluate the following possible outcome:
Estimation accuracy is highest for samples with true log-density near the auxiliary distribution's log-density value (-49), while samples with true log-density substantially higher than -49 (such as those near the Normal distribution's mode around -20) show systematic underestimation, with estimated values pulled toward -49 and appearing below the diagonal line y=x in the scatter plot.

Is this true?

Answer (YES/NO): YES